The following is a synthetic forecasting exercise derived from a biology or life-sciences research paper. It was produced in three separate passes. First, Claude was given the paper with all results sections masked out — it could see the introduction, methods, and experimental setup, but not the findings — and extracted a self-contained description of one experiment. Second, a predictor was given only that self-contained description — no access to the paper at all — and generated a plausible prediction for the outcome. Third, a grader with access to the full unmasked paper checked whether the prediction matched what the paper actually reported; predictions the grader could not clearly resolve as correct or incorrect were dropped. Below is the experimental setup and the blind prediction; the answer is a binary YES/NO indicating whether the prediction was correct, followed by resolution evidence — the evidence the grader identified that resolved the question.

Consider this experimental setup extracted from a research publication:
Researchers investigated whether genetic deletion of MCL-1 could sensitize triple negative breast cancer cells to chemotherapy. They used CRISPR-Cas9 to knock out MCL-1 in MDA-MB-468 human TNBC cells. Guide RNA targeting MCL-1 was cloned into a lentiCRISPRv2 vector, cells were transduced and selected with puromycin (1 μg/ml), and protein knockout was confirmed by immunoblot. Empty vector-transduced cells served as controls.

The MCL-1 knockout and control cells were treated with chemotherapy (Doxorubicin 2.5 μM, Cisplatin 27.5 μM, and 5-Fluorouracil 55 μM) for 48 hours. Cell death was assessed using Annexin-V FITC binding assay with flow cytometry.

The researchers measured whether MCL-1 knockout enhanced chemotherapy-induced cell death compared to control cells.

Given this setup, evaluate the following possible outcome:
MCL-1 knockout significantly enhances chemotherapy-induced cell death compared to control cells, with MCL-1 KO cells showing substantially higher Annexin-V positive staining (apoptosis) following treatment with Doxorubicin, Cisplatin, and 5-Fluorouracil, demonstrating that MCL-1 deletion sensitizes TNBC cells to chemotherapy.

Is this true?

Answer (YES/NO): NO